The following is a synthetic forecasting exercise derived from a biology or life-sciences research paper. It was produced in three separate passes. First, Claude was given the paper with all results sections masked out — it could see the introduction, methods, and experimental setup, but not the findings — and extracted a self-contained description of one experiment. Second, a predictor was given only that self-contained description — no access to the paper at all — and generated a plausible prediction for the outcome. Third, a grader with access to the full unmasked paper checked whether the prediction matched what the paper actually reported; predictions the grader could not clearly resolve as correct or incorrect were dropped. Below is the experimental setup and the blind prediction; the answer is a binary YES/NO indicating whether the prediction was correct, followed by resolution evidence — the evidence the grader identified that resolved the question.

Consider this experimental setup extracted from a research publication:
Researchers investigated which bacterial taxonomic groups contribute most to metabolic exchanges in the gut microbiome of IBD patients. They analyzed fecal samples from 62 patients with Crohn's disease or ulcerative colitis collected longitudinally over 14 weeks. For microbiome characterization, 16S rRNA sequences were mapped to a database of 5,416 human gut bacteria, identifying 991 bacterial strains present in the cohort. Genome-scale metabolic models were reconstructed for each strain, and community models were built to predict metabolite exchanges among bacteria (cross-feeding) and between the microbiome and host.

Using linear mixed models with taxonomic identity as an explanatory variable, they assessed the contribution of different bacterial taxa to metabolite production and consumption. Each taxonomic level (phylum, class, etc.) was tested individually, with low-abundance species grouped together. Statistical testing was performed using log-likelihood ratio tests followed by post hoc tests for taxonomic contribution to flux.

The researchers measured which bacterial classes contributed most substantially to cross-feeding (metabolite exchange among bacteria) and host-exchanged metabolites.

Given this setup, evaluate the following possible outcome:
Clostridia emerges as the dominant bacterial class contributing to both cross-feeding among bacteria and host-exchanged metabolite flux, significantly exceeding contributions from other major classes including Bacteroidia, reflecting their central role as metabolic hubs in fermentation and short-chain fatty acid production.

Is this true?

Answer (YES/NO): NO